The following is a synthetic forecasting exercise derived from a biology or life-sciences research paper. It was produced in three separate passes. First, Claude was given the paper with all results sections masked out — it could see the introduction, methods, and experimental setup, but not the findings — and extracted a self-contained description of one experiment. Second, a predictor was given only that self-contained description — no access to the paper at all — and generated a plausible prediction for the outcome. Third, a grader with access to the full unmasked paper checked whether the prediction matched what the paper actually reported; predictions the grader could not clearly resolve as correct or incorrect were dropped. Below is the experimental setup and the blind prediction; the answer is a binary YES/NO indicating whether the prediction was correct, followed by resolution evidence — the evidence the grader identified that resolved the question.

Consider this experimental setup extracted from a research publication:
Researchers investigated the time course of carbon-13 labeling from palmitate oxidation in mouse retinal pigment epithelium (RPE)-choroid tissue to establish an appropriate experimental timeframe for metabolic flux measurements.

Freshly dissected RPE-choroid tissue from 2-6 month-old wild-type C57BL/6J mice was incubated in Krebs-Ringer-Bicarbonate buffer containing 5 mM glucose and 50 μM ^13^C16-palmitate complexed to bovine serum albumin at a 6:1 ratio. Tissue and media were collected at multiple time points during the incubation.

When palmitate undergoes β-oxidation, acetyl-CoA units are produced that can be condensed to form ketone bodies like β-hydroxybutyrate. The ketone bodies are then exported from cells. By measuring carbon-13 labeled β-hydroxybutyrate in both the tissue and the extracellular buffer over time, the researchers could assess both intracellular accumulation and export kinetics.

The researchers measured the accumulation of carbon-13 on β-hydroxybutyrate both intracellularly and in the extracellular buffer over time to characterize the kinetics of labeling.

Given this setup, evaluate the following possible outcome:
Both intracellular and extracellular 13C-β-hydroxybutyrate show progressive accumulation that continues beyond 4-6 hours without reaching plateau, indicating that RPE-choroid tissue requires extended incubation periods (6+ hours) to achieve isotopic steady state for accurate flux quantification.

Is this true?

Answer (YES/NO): NO